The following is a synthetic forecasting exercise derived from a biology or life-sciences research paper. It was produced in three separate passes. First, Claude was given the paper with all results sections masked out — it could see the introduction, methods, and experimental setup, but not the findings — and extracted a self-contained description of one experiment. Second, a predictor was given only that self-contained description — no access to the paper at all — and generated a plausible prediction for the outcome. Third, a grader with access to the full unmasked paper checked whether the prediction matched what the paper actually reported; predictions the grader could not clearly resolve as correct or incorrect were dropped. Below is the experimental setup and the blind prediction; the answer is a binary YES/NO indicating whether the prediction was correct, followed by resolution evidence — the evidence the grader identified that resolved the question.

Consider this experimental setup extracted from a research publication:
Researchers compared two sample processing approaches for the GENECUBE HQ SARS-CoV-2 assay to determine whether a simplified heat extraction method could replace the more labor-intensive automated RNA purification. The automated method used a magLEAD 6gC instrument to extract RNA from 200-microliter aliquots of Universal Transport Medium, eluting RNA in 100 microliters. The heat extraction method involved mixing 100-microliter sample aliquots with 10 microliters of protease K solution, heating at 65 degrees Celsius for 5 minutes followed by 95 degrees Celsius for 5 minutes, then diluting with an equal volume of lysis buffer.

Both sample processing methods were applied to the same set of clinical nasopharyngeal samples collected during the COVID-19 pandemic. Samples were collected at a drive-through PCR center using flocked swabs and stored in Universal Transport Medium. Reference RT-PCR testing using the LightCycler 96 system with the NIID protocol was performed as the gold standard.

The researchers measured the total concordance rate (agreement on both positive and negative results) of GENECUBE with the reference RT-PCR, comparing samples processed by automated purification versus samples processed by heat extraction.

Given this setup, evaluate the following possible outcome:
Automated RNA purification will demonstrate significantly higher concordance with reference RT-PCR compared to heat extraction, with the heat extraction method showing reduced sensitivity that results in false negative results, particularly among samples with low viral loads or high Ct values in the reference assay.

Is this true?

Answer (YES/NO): NO